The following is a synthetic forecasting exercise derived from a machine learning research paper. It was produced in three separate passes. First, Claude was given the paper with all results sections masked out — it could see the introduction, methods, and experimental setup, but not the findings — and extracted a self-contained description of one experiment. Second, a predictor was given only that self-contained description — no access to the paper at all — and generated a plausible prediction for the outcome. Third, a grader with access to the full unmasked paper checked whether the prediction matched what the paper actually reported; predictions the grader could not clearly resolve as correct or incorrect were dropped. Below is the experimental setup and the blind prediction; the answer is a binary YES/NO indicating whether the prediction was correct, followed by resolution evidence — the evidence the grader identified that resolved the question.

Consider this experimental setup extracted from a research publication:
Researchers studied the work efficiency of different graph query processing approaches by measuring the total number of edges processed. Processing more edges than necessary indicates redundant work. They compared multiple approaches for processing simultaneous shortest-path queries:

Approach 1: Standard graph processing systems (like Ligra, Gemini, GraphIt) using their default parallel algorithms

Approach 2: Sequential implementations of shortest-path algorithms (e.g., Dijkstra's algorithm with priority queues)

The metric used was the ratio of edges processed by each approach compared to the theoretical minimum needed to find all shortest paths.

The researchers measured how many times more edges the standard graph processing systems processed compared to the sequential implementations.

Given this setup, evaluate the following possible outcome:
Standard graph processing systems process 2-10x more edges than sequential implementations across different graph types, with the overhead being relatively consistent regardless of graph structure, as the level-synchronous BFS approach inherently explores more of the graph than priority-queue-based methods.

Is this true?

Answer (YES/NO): NO